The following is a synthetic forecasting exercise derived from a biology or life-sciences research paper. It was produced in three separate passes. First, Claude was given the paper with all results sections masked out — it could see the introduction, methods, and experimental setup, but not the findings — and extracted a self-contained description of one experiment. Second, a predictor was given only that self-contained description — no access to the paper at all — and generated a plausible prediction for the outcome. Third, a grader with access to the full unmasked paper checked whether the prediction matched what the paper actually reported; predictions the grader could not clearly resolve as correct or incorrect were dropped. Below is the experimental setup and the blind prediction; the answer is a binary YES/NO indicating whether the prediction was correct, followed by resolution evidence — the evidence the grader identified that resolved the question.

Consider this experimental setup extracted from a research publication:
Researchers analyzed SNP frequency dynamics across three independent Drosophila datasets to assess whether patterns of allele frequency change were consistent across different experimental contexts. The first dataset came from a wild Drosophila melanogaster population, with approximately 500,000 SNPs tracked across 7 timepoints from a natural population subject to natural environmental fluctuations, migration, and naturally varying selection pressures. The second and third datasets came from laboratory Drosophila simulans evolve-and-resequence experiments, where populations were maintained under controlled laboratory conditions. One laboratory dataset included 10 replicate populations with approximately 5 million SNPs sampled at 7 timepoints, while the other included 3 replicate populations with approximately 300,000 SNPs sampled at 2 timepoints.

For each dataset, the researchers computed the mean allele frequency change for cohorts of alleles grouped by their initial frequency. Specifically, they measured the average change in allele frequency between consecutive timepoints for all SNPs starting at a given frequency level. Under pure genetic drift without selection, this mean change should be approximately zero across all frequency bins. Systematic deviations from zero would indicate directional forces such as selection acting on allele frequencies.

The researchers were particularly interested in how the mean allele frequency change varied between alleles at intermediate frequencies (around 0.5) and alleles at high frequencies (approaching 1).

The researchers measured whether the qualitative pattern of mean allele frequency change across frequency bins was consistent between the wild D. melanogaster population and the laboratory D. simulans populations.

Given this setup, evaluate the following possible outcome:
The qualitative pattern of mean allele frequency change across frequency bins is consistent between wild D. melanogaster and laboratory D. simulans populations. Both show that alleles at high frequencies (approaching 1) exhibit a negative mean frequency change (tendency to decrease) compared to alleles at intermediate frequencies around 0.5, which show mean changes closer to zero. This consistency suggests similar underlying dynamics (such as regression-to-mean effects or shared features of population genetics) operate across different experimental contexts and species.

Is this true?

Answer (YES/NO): YES